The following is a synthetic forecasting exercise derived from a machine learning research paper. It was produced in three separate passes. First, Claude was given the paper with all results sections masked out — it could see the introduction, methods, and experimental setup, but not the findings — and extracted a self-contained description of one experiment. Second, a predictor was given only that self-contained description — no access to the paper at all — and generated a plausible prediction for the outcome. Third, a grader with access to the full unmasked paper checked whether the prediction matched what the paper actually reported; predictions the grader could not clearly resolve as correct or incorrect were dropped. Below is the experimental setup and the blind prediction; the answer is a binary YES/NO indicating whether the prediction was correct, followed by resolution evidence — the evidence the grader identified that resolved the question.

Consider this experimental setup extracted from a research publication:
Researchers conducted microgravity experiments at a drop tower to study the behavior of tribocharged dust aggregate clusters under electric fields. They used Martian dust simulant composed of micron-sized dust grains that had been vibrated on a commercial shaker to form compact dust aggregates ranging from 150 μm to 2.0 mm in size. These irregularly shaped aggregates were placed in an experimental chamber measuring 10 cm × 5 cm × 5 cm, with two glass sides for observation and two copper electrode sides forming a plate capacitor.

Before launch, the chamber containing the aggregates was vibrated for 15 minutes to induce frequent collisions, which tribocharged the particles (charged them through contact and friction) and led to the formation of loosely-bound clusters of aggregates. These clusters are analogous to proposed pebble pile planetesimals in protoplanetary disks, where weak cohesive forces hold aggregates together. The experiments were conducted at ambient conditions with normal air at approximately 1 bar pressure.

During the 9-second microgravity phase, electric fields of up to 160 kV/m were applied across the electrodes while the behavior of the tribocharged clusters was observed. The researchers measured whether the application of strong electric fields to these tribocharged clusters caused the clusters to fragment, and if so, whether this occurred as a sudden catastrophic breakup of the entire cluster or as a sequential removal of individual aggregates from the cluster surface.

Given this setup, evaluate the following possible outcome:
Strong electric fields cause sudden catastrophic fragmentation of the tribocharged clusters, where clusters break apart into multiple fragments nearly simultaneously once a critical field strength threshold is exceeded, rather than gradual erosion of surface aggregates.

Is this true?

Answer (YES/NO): NO